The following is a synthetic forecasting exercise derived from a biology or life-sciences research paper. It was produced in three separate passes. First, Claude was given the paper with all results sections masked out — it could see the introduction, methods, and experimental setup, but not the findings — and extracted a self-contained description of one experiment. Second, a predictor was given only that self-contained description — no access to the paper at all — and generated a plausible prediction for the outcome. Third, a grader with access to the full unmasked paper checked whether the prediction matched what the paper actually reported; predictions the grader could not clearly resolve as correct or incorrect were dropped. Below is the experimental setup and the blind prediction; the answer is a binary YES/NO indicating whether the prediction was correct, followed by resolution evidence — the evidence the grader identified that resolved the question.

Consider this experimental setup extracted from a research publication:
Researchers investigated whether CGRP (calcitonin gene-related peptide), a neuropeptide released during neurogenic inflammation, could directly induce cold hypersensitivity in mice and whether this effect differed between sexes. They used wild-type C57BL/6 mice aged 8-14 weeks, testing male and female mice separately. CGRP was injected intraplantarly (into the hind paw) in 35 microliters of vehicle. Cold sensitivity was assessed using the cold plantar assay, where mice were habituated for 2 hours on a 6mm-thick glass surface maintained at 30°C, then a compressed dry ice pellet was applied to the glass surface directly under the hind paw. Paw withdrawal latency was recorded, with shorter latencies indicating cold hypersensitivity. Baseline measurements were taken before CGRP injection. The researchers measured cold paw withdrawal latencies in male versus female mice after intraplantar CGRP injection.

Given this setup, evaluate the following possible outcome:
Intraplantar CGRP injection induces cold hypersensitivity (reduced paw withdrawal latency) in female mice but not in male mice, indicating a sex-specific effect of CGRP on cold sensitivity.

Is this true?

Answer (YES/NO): YES